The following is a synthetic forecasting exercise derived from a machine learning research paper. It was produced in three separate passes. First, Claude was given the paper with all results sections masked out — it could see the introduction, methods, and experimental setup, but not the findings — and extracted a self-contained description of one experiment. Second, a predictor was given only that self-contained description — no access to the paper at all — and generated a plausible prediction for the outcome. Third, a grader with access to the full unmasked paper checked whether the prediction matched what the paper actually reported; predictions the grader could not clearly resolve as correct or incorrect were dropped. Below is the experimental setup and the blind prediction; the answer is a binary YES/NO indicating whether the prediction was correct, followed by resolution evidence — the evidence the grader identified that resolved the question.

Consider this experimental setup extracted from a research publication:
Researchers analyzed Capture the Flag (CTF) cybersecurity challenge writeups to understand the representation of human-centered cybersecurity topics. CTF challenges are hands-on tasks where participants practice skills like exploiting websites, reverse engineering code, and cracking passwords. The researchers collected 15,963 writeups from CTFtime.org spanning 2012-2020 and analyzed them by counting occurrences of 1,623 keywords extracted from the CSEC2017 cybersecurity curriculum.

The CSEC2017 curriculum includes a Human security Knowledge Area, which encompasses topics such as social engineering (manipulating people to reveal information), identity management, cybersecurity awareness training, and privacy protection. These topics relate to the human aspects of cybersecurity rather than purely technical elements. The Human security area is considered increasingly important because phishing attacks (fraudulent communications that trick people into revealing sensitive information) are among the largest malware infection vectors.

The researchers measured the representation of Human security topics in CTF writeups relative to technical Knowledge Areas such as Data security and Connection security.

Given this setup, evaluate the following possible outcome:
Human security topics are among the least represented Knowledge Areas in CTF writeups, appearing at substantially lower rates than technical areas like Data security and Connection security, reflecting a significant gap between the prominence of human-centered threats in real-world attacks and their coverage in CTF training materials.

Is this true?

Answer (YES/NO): YES